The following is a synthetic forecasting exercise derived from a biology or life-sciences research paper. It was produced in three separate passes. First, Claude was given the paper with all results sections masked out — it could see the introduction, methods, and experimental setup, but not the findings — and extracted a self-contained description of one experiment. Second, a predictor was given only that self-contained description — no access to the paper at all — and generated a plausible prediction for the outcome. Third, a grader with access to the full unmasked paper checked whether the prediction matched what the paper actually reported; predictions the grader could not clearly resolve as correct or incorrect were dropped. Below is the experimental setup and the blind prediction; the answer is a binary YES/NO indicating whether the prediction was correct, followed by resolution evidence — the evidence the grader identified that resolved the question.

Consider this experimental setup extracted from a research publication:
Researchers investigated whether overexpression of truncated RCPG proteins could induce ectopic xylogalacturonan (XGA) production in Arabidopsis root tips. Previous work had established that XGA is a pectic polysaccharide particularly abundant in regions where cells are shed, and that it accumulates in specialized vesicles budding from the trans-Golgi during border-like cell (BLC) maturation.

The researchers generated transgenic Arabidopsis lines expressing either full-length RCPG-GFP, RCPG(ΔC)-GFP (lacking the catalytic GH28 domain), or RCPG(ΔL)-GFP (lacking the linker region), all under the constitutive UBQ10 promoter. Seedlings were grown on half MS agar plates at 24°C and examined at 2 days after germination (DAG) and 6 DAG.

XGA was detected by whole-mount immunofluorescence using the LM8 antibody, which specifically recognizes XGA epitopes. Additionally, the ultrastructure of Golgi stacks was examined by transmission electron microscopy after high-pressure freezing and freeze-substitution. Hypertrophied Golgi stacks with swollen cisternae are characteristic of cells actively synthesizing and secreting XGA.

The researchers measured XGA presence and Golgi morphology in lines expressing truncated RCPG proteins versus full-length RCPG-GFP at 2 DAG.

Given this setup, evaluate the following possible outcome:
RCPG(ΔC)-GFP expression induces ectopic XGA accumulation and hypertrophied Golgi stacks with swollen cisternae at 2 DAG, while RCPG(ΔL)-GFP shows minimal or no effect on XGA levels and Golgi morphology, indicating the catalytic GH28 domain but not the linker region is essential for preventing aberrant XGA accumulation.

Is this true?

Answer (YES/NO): NO